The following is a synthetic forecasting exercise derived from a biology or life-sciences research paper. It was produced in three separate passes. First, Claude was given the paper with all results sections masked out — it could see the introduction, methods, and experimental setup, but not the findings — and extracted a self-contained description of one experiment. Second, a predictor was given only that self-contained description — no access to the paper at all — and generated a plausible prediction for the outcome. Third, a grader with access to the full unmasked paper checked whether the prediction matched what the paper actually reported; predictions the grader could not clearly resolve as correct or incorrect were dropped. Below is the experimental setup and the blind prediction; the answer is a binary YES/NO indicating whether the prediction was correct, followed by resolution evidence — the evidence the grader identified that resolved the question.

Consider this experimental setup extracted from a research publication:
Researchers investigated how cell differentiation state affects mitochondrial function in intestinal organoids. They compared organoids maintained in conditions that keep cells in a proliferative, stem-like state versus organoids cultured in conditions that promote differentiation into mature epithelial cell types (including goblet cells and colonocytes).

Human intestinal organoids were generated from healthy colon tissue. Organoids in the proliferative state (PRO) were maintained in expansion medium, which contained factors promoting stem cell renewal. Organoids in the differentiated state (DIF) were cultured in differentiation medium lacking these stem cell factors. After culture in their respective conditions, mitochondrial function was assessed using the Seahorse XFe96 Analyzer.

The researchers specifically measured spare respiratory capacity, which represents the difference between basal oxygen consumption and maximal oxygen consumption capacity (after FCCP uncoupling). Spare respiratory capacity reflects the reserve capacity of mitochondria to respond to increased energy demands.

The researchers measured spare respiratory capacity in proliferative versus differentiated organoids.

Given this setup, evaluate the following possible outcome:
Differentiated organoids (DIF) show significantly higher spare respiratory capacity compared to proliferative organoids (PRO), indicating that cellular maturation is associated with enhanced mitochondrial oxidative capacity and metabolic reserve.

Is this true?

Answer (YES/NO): NO